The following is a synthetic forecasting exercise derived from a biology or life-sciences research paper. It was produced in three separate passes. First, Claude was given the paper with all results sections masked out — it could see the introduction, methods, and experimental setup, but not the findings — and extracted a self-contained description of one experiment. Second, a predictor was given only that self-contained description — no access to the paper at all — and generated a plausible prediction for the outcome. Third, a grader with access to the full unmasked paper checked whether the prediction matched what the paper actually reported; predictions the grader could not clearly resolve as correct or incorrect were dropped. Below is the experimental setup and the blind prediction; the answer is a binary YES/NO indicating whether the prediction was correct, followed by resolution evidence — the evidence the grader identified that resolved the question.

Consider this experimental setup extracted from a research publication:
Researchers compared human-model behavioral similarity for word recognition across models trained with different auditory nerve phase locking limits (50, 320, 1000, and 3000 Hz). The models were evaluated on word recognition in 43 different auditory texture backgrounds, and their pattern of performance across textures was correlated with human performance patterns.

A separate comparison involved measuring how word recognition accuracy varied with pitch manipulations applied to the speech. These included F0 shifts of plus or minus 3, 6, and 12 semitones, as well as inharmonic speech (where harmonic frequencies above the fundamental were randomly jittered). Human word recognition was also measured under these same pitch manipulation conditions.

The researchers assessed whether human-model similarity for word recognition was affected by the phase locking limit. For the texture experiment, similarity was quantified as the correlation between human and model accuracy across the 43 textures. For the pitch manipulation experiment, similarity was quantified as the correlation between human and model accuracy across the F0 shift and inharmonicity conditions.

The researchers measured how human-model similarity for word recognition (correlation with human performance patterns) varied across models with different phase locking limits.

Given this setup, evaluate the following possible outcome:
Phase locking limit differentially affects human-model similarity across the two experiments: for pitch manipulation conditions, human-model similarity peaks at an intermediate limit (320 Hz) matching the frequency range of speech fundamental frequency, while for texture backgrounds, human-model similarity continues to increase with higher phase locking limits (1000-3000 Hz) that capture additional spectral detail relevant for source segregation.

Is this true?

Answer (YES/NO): NO